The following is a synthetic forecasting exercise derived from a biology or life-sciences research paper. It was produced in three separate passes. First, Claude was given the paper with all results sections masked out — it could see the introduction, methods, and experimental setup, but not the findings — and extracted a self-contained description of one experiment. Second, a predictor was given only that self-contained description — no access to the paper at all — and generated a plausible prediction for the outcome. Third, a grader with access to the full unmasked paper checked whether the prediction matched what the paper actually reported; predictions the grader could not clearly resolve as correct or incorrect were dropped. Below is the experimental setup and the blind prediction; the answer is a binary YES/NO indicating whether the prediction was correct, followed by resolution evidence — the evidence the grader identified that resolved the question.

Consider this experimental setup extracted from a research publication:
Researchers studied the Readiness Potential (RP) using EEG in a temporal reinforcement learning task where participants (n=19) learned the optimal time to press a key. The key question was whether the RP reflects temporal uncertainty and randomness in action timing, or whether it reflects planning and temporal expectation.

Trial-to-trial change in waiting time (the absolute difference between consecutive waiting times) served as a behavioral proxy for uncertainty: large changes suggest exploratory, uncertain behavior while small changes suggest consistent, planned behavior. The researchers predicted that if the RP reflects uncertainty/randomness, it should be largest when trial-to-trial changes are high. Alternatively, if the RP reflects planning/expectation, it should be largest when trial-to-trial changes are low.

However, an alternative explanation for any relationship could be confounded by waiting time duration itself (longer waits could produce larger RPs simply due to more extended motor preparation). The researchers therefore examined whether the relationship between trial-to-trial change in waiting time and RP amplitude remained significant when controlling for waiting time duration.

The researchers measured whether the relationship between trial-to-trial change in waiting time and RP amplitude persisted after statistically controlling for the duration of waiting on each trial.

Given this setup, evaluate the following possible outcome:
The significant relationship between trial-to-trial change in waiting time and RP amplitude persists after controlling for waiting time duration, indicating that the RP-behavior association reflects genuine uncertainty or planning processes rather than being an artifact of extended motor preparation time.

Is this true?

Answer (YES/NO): YES